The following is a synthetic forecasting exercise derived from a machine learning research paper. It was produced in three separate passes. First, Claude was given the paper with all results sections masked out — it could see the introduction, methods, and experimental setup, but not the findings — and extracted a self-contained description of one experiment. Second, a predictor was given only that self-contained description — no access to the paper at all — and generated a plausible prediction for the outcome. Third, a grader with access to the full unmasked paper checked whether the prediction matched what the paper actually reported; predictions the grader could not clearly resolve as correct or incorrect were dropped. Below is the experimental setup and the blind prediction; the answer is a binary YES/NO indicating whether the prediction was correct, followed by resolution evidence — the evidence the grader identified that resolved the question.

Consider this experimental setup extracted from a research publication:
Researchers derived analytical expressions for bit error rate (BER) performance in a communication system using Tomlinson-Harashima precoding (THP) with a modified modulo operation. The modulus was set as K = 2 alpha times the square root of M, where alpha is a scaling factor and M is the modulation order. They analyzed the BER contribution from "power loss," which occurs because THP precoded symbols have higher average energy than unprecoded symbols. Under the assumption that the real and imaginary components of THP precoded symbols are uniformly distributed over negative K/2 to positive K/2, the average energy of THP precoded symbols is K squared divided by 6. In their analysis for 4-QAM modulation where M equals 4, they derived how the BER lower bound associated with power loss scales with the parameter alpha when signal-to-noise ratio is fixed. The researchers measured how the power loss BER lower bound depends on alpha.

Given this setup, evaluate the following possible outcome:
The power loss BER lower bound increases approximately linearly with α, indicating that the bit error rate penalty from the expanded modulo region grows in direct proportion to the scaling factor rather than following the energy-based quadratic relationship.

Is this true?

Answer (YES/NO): NO